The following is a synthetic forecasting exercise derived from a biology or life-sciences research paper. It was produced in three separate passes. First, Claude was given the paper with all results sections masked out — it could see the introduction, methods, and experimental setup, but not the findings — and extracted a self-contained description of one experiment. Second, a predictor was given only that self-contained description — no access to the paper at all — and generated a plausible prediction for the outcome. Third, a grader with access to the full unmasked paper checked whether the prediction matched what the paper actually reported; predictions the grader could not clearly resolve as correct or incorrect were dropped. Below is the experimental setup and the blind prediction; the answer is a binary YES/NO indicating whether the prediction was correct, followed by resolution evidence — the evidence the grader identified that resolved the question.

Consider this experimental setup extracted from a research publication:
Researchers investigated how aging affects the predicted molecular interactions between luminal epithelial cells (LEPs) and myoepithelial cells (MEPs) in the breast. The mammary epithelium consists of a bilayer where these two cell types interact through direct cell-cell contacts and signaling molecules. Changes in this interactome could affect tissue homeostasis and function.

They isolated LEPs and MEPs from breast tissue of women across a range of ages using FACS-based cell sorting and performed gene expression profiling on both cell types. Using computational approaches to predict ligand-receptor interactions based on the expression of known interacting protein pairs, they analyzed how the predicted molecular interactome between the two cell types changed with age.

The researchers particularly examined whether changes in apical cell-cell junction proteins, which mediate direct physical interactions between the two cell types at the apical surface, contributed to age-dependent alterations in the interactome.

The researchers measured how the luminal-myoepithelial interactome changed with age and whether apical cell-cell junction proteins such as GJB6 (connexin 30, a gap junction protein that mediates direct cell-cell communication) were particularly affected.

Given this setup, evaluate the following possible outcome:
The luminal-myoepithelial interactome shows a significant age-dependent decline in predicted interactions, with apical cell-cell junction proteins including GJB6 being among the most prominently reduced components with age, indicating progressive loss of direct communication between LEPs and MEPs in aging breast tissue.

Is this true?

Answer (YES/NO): NO